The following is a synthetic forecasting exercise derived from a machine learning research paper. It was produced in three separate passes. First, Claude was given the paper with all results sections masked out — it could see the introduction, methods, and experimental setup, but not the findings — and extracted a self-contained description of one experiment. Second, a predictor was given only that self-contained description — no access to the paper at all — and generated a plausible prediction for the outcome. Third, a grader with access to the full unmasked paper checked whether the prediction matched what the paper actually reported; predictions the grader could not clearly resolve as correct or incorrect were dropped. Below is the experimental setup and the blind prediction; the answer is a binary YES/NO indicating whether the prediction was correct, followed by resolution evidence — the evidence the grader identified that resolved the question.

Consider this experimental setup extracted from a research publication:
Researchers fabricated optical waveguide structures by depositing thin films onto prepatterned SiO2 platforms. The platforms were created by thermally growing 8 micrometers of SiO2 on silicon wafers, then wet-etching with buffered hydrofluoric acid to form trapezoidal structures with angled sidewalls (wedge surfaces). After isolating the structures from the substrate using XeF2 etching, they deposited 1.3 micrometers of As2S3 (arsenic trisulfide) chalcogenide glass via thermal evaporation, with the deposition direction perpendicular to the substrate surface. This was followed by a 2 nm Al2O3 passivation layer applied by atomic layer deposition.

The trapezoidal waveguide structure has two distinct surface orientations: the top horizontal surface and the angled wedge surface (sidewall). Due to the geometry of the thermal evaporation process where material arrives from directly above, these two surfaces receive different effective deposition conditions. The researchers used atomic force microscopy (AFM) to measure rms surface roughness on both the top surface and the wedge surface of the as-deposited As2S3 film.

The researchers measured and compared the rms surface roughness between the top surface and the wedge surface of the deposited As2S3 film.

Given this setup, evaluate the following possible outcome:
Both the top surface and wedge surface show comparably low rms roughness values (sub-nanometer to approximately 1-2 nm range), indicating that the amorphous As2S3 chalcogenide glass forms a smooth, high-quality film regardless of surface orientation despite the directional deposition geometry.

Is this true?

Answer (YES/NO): YES